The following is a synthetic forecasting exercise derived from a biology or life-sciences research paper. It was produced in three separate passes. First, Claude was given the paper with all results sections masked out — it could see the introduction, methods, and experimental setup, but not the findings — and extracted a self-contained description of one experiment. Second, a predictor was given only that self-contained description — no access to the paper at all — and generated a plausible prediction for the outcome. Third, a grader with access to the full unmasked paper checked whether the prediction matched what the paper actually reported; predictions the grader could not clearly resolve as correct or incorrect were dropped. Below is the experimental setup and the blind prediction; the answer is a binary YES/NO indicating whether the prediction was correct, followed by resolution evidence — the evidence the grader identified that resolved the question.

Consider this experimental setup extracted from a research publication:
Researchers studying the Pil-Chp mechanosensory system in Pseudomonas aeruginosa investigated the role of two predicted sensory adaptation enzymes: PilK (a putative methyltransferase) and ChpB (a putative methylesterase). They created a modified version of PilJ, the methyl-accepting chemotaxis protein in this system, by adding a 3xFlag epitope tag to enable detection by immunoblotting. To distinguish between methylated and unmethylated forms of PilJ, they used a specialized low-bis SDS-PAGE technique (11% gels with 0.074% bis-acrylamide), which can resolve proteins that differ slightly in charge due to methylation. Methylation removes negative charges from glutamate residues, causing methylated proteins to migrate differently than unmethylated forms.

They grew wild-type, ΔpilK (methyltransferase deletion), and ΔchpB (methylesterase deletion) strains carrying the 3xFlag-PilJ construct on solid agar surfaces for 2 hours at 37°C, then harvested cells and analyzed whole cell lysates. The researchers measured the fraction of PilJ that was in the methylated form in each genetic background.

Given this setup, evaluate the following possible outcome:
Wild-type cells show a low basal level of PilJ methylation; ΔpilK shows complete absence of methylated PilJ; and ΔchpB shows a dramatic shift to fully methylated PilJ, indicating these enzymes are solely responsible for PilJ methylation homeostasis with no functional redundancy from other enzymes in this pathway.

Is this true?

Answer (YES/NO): NO